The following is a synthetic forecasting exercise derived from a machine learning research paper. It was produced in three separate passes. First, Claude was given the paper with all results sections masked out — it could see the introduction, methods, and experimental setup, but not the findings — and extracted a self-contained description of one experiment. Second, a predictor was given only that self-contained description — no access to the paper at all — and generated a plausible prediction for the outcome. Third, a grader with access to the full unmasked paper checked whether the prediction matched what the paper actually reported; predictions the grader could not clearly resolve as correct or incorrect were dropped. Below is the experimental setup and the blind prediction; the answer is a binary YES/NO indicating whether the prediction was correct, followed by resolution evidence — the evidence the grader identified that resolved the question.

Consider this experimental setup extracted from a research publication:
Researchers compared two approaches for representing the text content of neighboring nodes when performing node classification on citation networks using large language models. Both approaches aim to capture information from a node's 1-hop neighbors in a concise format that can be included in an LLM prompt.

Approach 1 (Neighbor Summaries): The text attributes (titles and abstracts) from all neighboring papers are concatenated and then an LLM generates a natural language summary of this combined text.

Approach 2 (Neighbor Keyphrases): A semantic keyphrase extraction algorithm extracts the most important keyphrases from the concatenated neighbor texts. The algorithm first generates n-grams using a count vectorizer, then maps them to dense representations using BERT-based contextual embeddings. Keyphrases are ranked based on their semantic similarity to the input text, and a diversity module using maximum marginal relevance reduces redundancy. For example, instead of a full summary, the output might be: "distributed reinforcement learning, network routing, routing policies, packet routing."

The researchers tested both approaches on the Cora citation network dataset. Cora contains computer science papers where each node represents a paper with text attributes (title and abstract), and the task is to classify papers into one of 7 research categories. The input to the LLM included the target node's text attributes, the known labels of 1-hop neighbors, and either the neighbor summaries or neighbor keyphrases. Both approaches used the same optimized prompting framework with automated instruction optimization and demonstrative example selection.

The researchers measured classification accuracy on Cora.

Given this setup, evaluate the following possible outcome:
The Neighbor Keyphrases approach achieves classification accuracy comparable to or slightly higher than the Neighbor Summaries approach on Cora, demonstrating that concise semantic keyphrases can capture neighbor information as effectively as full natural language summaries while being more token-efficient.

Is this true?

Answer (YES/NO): YES